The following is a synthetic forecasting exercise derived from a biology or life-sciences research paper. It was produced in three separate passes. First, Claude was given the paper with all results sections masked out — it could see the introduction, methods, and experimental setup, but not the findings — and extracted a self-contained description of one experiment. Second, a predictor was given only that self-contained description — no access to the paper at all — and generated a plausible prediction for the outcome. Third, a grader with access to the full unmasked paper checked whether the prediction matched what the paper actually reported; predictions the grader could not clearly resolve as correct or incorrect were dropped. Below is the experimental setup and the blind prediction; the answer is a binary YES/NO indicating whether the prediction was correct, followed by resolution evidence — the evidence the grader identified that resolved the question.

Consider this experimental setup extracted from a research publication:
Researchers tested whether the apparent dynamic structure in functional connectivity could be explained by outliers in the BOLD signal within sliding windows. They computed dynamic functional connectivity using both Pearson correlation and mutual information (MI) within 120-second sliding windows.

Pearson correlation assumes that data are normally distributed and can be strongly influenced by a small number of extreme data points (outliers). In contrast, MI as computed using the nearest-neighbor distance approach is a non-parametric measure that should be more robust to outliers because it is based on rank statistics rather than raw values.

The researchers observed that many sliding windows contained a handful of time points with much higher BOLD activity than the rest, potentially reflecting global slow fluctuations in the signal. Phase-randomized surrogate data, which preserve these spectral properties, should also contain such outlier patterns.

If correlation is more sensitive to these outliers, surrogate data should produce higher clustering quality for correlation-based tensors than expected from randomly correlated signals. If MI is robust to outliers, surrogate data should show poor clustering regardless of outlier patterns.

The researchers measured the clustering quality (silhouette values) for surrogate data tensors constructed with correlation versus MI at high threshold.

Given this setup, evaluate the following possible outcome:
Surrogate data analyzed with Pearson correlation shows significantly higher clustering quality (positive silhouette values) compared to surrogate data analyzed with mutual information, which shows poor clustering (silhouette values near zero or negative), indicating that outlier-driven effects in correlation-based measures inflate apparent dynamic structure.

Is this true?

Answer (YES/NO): YES